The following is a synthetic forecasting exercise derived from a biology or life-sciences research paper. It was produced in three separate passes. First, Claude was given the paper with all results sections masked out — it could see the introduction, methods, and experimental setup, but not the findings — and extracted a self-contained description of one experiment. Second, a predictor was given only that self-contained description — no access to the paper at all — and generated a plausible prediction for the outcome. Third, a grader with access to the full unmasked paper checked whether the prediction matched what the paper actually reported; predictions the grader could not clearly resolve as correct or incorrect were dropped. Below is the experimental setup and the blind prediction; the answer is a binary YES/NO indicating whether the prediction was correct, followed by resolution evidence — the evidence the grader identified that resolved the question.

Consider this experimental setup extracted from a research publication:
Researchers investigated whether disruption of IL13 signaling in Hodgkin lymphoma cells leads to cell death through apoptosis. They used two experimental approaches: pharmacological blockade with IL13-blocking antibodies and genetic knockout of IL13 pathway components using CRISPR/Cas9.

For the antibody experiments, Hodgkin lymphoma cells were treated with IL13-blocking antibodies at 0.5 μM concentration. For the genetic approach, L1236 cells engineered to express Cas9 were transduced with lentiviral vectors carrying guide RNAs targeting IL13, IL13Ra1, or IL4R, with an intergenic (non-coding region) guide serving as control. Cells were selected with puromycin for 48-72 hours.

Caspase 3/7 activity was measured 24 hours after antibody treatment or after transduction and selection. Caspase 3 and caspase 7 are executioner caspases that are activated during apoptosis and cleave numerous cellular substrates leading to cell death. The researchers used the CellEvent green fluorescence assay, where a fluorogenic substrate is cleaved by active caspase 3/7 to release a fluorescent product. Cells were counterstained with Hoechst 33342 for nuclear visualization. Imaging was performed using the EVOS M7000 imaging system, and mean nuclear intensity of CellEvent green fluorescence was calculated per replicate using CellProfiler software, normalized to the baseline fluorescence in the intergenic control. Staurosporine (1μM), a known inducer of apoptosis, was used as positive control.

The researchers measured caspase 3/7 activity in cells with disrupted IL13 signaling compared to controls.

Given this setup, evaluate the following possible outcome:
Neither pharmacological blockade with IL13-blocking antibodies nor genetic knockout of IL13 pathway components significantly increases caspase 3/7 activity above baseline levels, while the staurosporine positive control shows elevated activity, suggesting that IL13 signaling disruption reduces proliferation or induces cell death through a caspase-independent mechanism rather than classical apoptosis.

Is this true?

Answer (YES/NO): NO